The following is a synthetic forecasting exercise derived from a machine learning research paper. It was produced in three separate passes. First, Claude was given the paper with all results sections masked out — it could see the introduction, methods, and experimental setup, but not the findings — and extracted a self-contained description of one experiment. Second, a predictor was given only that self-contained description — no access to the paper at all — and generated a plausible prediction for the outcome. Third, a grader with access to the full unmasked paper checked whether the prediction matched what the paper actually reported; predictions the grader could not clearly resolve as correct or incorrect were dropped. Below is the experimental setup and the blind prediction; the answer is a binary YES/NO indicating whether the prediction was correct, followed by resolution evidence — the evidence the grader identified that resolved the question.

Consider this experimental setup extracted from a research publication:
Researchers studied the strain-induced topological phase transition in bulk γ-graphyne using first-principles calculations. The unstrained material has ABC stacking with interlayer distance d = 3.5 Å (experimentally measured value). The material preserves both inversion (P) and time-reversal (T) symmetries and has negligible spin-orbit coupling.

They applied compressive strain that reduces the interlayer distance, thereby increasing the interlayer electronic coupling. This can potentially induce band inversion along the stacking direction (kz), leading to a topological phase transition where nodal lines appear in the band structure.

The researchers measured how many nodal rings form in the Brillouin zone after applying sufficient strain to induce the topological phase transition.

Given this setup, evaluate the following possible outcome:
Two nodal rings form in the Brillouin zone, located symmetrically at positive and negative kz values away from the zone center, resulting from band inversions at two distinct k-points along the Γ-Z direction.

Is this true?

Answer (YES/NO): NO